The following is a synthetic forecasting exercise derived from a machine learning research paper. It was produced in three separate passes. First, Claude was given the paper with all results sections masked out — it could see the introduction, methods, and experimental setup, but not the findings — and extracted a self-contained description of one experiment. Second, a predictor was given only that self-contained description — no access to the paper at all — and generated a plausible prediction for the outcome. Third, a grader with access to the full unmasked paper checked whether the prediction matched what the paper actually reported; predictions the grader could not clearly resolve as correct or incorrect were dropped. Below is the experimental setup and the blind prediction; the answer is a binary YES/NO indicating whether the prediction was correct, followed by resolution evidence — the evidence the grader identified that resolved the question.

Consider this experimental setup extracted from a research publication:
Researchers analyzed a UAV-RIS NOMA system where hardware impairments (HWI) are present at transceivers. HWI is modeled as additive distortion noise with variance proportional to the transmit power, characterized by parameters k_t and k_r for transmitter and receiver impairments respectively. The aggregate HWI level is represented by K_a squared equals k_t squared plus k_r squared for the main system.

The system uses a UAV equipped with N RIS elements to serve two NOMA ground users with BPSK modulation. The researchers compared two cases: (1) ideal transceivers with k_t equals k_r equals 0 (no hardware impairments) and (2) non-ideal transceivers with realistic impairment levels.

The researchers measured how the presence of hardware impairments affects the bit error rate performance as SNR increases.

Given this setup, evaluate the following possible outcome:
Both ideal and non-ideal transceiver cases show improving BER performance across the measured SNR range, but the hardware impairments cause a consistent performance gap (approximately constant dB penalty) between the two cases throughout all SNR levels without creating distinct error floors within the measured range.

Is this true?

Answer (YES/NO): NO